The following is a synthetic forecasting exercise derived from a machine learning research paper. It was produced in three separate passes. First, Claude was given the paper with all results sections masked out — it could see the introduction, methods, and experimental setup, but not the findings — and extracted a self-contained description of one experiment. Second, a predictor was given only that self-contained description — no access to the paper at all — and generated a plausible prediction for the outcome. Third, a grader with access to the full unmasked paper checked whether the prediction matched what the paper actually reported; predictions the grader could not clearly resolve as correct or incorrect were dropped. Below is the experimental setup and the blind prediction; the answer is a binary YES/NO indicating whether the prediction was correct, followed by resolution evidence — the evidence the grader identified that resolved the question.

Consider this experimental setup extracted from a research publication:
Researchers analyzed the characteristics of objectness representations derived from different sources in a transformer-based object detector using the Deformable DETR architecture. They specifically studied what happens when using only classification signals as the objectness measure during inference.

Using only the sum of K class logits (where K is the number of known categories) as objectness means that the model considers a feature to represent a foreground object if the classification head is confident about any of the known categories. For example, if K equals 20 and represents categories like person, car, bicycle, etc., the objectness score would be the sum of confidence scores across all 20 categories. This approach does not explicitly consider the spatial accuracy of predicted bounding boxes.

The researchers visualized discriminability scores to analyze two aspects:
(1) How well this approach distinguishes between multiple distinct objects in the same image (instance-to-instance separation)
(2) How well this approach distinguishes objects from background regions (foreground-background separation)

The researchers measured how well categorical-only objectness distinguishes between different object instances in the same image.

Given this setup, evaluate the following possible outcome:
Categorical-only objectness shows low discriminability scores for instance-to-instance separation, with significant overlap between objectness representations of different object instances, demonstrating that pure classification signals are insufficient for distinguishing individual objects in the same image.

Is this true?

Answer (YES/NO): YES